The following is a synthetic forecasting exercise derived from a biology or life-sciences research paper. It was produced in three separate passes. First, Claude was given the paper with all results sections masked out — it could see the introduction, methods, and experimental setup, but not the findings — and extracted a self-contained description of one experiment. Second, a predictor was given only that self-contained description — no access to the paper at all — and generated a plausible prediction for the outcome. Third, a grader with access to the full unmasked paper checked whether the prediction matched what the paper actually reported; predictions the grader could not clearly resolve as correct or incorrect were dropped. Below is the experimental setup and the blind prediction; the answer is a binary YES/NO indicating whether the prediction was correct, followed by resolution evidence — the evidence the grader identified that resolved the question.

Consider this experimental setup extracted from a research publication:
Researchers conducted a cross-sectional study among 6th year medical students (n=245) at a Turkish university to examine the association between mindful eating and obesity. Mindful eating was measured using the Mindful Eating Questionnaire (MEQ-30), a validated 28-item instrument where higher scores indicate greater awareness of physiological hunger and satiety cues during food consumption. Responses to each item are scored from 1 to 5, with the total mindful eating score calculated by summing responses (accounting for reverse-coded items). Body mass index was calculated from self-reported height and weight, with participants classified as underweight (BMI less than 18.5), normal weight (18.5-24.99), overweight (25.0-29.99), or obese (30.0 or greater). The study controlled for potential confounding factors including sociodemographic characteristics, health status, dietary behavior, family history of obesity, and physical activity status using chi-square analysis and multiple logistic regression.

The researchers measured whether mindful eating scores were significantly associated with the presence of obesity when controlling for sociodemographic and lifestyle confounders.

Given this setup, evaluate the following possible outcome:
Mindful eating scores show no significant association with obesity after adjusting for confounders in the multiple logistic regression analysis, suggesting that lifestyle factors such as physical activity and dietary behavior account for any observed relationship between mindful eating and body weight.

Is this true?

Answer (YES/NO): YES